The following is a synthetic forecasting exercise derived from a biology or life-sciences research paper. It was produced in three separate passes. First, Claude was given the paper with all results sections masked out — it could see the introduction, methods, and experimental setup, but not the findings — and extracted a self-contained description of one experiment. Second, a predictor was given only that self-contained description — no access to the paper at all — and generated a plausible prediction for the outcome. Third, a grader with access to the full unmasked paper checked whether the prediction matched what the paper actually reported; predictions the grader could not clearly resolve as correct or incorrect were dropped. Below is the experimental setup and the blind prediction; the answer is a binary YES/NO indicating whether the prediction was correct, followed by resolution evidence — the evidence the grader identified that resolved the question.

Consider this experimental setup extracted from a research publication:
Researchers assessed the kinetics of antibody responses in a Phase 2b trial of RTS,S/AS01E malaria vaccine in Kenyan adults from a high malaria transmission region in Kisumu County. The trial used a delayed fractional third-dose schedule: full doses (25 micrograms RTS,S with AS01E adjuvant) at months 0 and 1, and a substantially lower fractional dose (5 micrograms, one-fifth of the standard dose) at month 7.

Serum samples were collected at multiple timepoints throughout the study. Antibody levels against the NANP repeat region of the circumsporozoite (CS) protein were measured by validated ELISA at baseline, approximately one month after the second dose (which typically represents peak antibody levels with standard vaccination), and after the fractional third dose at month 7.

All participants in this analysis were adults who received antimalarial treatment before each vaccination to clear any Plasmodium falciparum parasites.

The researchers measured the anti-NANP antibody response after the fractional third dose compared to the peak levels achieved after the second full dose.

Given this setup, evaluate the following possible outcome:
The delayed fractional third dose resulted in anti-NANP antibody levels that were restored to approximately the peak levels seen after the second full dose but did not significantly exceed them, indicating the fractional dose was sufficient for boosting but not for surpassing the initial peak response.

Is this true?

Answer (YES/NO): NO